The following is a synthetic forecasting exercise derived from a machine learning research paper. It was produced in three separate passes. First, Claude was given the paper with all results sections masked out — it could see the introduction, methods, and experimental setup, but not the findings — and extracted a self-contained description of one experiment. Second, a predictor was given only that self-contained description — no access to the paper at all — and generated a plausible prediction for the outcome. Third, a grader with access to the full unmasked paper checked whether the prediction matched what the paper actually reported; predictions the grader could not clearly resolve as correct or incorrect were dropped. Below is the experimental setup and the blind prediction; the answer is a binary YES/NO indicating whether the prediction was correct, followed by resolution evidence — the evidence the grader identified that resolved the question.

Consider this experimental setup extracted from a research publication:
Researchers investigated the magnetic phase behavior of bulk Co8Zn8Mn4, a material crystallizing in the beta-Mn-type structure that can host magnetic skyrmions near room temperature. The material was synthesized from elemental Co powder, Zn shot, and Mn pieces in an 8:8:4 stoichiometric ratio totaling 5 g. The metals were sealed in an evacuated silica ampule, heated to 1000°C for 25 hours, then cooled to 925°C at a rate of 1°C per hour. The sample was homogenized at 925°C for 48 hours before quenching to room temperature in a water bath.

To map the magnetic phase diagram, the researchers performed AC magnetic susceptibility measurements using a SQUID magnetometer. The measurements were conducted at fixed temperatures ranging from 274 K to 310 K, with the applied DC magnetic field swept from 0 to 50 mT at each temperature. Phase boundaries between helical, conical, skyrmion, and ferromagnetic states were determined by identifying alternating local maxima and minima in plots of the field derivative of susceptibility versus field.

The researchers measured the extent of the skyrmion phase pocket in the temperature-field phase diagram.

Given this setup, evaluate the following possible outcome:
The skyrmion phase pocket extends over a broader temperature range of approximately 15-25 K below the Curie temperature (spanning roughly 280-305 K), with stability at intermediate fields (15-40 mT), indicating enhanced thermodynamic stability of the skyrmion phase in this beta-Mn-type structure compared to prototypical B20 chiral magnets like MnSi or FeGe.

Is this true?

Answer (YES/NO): NO